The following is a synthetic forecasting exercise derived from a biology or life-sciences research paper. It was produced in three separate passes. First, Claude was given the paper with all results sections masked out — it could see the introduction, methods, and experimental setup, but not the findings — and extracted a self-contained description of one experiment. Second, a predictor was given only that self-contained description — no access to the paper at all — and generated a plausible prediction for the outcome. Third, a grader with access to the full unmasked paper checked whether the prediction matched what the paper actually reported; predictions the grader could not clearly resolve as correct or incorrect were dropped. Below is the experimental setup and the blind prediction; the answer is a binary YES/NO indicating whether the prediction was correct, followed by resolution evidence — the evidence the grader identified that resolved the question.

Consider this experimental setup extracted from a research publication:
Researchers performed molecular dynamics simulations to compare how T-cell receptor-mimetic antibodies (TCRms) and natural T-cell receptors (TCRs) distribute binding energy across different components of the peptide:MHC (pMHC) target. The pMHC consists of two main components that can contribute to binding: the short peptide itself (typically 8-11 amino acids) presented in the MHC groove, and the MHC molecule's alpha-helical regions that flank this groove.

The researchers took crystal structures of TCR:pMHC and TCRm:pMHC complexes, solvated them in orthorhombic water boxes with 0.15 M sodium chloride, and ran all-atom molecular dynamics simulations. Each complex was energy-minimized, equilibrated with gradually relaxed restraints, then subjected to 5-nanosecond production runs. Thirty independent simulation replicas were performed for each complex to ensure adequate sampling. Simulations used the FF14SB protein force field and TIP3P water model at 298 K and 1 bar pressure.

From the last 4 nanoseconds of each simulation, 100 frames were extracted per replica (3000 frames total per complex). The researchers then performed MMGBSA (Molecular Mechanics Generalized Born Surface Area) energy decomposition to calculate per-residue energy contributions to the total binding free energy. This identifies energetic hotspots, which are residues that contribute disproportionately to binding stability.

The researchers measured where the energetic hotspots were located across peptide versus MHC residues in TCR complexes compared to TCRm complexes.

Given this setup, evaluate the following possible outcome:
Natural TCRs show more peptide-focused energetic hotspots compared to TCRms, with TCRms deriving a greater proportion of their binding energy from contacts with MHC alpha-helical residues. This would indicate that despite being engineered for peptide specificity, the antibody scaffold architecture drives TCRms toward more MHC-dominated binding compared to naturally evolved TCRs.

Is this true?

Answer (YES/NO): YES